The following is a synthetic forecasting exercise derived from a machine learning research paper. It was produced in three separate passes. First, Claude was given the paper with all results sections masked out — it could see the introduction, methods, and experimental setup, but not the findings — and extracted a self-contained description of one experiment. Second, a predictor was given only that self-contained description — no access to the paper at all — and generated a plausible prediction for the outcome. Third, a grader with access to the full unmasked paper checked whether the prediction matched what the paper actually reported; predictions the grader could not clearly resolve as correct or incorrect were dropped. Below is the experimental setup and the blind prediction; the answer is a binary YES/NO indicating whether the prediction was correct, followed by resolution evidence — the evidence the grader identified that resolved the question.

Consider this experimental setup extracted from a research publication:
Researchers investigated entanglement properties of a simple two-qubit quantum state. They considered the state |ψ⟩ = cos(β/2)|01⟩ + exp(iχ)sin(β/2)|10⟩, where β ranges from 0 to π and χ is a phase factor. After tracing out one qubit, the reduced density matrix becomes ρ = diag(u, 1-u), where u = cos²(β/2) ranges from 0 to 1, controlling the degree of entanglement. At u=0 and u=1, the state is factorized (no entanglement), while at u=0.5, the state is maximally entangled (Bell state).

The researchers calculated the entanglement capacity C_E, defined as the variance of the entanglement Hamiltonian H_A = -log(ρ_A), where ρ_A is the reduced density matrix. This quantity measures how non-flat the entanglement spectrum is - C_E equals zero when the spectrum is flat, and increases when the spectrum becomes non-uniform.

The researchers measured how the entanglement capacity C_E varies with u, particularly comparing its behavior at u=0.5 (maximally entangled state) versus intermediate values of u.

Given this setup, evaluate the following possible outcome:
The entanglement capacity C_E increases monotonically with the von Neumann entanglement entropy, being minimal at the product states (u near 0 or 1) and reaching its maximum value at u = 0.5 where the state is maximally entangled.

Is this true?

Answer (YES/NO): NO